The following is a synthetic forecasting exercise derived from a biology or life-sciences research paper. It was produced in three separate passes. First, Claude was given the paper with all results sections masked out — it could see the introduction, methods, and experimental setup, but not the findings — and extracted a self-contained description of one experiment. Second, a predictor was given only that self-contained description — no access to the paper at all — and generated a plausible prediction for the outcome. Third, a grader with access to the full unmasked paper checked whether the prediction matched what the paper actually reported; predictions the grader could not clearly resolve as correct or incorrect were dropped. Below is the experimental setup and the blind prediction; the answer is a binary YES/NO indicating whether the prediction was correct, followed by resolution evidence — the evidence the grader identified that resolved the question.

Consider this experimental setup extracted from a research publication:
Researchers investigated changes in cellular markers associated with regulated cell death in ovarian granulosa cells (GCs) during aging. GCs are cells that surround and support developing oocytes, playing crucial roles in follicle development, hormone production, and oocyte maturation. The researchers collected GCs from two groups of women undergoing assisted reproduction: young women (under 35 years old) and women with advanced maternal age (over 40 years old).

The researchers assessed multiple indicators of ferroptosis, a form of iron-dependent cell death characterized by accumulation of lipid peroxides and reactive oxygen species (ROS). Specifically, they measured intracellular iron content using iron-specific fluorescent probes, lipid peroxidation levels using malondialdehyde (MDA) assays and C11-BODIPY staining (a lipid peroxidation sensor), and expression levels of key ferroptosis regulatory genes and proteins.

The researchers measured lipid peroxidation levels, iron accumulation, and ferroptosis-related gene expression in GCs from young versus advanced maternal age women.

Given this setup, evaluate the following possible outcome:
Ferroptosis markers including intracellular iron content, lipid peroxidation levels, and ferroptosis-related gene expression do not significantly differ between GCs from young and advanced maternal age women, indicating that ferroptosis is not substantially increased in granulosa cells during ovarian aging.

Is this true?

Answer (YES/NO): NO